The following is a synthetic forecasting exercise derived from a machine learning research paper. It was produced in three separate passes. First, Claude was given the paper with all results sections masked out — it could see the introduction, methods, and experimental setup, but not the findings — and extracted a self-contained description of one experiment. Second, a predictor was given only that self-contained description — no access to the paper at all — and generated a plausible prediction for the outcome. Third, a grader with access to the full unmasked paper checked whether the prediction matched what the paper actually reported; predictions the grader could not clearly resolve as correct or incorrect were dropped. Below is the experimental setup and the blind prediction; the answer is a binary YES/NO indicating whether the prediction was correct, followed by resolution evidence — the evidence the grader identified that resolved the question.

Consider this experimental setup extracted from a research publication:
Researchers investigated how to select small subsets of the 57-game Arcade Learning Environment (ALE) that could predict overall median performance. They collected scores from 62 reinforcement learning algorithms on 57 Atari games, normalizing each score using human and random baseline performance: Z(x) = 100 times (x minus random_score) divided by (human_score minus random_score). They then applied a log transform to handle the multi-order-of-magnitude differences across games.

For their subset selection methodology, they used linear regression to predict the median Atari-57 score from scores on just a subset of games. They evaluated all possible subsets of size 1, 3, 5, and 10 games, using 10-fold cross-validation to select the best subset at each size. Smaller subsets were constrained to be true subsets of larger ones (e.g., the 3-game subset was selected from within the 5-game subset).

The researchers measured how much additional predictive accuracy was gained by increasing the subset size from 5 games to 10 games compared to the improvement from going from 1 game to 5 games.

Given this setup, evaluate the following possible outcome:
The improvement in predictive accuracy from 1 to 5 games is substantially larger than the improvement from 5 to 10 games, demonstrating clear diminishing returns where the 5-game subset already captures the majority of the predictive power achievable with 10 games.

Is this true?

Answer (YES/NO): YES